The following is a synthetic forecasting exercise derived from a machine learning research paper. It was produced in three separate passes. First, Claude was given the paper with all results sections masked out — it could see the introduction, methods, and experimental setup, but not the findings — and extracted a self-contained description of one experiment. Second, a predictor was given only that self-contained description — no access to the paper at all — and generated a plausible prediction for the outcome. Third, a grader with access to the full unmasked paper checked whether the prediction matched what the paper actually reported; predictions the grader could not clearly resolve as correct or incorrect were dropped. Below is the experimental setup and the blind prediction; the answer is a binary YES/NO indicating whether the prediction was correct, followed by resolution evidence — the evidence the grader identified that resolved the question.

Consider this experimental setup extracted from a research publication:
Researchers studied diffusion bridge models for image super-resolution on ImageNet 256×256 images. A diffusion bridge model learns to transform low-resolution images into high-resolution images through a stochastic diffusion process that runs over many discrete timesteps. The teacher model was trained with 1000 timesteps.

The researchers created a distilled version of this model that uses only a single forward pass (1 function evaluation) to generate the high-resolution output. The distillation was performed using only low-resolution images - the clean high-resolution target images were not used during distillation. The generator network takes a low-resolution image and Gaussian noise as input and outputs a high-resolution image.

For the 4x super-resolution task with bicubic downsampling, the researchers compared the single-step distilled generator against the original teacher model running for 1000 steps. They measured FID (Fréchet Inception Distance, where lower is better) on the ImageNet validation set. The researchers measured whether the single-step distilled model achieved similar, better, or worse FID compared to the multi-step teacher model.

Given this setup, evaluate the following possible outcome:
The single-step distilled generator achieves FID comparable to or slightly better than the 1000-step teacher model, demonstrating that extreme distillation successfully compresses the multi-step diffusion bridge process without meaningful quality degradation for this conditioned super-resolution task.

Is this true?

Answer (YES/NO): YES